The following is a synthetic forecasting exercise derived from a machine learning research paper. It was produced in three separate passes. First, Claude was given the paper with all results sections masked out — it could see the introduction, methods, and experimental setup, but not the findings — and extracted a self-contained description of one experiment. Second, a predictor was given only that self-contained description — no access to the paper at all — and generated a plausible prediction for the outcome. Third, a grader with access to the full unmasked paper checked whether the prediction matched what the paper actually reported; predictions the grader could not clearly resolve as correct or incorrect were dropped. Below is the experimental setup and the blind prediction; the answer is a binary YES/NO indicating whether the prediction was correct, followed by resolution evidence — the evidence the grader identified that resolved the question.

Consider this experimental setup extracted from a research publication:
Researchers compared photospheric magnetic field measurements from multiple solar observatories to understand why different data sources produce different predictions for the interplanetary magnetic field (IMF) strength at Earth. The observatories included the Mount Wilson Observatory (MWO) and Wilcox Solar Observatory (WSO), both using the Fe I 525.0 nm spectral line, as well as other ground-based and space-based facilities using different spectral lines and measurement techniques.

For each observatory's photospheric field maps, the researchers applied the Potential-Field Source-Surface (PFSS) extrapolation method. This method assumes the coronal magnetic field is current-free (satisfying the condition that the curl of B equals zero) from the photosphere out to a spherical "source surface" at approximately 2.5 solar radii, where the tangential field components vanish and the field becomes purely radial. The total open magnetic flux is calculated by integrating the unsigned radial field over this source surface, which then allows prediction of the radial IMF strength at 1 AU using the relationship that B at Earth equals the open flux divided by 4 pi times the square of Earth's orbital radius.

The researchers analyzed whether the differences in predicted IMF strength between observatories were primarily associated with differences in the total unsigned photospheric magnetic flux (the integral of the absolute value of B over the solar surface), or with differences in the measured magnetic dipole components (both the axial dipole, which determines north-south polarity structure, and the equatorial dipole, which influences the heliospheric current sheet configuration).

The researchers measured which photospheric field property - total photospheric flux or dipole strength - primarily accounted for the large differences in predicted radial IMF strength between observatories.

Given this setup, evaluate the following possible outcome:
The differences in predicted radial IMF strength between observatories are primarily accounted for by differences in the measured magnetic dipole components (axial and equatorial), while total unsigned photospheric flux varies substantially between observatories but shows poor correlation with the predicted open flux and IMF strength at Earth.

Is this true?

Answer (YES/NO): NO